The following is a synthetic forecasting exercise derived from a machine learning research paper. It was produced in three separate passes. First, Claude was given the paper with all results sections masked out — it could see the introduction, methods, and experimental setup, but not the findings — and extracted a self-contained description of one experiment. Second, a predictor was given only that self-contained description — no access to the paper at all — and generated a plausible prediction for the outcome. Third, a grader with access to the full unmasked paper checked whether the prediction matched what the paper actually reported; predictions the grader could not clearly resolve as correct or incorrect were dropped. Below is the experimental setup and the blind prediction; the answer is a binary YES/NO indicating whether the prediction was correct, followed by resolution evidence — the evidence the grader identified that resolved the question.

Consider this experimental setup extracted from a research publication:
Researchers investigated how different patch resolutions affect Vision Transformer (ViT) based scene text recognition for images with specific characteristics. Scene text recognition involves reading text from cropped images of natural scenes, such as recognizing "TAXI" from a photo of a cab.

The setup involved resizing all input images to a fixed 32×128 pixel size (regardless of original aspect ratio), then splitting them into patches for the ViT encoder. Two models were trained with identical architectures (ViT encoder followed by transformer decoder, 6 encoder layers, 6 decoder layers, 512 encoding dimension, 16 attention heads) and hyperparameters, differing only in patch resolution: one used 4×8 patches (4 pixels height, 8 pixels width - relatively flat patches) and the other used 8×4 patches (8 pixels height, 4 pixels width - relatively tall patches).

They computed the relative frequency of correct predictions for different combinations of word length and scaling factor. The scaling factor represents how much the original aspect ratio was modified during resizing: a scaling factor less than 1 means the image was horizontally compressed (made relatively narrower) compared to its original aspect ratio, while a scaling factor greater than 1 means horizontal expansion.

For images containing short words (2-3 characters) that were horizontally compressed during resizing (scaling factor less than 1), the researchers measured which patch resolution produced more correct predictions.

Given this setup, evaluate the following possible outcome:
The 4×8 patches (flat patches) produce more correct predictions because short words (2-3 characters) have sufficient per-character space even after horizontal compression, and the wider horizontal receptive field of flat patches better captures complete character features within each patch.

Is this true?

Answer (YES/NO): YES